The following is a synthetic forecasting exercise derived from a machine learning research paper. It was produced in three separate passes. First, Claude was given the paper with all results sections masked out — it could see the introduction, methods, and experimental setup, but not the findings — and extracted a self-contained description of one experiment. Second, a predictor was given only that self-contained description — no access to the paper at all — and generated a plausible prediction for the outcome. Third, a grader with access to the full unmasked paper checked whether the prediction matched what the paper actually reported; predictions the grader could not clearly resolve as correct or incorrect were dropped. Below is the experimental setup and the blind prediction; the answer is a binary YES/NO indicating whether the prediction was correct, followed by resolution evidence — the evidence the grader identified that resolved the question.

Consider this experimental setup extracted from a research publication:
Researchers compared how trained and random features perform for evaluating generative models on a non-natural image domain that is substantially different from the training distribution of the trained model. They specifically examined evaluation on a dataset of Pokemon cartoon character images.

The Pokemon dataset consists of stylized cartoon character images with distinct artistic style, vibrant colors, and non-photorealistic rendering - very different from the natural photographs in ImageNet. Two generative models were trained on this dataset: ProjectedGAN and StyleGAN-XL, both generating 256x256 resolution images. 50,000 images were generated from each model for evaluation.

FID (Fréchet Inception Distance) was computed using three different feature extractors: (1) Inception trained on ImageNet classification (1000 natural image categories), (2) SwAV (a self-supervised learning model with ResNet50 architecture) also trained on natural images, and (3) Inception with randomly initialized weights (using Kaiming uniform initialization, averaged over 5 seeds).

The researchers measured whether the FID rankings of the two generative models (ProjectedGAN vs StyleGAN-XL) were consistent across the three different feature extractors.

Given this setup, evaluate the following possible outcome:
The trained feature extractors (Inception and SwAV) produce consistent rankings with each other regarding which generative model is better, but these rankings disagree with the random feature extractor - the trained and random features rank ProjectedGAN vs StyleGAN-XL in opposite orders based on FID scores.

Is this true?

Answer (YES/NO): NO